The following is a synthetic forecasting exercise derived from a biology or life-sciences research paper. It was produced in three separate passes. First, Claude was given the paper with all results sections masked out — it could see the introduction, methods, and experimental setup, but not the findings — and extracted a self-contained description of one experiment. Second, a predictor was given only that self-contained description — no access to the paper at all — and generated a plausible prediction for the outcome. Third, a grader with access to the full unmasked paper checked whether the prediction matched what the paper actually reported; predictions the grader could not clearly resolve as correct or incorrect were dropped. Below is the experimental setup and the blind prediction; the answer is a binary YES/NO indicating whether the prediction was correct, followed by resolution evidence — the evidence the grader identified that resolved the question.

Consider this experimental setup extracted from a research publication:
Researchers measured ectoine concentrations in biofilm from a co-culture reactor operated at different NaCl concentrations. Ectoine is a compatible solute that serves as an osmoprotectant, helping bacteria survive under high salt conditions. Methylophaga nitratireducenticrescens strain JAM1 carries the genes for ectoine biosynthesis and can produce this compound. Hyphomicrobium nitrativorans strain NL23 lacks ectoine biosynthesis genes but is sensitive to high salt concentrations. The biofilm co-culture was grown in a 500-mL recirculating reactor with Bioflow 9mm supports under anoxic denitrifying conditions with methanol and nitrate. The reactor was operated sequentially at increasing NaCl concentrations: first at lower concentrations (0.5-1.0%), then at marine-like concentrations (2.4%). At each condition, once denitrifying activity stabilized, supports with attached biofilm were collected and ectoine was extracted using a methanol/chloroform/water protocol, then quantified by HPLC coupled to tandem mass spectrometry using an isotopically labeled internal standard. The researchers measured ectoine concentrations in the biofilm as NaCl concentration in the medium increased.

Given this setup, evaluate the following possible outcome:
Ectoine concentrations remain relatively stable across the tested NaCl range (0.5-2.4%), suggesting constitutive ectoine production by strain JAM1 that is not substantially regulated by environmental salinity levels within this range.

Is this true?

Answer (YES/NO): NO